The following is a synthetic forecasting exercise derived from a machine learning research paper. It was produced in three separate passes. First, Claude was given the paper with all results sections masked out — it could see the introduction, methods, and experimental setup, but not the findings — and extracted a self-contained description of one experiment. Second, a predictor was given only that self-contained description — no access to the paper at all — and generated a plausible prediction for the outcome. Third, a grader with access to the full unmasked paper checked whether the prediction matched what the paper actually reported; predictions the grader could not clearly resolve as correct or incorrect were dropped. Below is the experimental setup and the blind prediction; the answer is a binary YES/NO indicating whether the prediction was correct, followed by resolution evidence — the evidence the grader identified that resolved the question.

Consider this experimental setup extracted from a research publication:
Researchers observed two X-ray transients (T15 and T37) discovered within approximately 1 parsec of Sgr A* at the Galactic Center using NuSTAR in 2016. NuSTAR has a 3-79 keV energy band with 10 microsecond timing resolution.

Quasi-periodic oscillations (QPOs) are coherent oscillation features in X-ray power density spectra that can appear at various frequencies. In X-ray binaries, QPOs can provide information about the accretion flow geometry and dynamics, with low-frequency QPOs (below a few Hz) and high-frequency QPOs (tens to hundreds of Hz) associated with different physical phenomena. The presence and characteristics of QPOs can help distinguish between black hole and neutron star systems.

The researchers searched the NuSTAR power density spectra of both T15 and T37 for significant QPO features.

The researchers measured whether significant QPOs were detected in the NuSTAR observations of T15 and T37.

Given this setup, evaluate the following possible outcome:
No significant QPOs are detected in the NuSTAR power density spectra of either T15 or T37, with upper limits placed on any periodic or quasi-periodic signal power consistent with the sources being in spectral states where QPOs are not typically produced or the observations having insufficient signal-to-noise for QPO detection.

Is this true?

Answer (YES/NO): NO